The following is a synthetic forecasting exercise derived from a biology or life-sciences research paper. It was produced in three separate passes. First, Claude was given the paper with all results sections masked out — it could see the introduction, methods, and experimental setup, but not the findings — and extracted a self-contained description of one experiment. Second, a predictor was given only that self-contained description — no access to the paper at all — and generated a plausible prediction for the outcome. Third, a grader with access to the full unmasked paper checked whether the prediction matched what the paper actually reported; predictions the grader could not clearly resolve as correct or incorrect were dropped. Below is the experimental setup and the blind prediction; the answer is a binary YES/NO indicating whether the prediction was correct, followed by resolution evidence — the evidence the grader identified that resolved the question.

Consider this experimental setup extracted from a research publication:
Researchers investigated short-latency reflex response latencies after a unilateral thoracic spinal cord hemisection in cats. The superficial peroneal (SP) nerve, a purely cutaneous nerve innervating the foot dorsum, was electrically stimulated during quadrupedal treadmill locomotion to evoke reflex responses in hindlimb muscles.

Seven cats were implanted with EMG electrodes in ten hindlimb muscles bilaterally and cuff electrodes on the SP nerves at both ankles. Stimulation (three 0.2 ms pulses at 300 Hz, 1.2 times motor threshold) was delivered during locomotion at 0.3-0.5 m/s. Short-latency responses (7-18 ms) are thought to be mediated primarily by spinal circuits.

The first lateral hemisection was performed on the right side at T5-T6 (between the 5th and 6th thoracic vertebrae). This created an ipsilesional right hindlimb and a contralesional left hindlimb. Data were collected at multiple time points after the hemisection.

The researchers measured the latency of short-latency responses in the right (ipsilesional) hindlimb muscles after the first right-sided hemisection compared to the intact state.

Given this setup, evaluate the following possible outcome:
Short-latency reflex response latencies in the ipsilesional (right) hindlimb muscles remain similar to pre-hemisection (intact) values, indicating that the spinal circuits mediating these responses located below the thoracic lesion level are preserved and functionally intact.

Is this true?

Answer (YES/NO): NO